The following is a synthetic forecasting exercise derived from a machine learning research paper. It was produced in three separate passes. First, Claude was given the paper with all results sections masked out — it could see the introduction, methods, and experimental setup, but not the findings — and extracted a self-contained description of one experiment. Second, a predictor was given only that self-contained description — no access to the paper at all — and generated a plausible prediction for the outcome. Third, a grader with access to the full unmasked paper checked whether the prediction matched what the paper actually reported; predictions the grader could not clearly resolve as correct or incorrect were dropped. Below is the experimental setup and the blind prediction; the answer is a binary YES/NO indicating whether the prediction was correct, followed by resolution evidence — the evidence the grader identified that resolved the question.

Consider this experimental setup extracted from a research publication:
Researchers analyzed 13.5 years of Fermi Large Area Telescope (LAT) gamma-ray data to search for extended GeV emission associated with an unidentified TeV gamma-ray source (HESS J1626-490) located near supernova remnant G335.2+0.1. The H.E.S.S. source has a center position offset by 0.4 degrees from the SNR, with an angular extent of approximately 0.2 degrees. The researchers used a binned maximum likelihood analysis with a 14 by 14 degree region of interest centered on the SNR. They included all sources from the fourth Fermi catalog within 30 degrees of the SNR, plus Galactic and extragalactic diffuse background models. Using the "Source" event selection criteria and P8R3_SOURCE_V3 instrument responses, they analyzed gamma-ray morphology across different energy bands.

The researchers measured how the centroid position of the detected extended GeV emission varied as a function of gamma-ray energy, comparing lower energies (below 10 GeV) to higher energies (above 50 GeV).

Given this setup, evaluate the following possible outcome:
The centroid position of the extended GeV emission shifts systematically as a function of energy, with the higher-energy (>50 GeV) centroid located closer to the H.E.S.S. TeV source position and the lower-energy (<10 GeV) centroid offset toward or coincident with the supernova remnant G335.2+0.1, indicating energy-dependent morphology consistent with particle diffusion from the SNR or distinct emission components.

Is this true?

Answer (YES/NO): YES